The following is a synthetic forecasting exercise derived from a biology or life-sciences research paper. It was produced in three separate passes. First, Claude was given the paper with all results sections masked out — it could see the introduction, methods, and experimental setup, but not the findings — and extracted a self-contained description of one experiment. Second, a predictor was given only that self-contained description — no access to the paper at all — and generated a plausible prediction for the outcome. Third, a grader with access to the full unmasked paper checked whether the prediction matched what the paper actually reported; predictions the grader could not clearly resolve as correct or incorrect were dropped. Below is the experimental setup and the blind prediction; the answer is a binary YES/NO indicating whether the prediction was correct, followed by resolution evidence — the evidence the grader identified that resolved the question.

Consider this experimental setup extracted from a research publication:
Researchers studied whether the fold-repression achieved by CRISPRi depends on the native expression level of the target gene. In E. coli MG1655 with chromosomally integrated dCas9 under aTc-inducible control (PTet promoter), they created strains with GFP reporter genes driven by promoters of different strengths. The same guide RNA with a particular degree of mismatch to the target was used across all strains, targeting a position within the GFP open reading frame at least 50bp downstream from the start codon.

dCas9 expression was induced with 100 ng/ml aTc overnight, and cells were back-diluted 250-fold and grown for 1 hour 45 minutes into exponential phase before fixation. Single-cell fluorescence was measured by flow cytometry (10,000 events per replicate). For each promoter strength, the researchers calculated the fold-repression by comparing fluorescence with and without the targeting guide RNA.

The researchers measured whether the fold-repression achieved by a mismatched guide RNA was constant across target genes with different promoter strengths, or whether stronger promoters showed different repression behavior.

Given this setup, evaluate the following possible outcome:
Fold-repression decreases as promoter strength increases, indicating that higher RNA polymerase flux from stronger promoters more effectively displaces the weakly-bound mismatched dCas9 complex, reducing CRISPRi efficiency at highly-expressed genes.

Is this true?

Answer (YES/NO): NO